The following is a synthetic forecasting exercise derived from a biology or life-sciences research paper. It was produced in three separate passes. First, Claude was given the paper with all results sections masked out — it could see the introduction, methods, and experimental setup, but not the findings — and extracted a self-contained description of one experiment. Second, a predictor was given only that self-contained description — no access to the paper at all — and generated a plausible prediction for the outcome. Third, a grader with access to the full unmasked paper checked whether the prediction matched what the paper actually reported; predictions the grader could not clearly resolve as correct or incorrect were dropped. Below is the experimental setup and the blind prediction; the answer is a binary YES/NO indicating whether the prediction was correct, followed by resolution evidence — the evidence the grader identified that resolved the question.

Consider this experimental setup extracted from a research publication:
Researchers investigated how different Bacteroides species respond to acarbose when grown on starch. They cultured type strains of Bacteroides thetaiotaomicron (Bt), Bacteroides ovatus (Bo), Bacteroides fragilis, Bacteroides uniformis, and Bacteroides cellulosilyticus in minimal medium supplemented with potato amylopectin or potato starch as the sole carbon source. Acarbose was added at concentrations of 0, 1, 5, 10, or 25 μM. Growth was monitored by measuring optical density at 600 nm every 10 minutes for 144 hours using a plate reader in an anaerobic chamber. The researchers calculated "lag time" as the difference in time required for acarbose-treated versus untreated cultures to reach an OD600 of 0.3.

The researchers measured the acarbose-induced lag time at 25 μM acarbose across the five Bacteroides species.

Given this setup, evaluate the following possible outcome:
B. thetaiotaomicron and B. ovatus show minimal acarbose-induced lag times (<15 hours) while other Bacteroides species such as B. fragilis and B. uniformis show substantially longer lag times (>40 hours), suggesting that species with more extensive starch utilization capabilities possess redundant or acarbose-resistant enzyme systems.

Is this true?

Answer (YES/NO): NO